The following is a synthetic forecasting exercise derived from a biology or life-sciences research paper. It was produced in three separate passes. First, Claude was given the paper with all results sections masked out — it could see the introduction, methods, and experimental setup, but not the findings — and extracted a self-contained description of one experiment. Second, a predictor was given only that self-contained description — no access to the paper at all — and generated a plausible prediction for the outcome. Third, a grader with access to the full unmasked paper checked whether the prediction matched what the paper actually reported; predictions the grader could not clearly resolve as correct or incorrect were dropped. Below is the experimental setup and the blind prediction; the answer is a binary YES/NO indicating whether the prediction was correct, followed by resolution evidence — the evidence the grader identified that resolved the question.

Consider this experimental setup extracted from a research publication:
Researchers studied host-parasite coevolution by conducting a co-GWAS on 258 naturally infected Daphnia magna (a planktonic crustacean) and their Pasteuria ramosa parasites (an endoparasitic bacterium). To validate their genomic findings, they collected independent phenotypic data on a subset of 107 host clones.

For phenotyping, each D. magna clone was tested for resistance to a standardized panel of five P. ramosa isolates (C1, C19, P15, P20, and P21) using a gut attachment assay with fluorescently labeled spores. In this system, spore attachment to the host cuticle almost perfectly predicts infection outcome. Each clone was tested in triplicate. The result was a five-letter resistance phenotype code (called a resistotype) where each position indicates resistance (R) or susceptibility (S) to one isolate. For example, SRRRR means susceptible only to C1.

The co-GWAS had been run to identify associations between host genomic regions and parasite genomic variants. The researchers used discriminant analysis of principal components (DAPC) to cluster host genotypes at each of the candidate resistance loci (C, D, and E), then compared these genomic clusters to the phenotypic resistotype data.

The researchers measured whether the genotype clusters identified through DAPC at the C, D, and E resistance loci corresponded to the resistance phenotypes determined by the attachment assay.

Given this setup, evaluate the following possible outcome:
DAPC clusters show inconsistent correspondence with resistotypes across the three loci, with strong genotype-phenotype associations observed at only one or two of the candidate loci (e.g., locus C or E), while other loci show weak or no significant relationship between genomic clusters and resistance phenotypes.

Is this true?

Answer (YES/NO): NO